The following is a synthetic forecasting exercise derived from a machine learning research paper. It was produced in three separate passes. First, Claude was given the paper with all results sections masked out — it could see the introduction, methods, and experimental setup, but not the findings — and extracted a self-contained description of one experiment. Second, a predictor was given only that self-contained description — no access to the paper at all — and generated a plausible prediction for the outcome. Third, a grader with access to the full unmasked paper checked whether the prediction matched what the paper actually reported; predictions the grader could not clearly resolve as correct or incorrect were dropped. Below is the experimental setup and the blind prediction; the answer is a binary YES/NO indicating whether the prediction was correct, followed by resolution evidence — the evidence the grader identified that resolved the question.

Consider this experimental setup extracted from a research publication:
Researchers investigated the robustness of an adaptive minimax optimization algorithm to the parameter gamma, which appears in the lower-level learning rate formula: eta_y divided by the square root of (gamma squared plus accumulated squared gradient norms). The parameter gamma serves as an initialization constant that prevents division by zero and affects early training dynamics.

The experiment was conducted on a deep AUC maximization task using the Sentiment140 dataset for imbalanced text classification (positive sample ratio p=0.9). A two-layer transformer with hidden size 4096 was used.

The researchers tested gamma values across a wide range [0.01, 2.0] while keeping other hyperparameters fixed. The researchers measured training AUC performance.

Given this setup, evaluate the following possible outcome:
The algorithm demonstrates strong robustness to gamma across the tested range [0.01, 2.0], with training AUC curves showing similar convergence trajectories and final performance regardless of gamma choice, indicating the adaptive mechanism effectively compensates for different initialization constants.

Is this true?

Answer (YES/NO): YES